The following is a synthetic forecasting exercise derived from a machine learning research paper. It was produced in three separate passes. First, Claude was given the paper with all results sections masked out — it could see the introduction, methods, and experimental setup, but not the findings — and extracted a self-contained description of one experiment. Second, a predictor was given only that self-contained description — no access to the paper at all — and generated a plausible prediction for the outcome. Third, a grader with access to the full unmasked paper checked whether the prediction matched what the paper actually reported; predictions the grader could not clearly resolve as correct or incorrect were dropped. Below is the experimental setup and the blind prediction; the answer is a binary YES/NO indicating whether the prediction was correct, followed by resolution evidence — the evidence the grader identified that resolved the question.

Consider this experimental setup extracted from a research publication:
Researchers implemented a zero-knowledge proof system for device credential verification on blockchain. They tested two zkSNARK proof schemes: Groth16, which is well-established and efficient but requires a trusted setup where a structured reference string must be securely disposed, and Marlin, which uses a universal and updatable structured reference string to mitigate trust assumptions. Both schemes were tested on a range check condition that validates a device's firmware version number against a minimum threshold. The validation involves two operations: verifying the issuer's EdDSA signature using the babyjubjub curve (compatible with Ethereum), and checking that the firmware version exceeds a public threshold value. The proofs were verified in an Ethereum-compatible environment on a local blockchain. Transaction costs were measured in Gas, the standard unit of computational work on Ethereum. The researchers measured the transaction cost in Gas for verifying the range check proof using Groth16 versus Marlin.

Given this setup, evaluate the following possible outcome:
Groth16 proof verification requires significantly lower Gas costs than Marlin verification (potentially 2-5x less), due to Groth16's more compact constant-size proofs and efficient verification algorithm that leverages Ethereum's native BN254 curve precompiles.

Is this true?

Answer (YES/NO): NO